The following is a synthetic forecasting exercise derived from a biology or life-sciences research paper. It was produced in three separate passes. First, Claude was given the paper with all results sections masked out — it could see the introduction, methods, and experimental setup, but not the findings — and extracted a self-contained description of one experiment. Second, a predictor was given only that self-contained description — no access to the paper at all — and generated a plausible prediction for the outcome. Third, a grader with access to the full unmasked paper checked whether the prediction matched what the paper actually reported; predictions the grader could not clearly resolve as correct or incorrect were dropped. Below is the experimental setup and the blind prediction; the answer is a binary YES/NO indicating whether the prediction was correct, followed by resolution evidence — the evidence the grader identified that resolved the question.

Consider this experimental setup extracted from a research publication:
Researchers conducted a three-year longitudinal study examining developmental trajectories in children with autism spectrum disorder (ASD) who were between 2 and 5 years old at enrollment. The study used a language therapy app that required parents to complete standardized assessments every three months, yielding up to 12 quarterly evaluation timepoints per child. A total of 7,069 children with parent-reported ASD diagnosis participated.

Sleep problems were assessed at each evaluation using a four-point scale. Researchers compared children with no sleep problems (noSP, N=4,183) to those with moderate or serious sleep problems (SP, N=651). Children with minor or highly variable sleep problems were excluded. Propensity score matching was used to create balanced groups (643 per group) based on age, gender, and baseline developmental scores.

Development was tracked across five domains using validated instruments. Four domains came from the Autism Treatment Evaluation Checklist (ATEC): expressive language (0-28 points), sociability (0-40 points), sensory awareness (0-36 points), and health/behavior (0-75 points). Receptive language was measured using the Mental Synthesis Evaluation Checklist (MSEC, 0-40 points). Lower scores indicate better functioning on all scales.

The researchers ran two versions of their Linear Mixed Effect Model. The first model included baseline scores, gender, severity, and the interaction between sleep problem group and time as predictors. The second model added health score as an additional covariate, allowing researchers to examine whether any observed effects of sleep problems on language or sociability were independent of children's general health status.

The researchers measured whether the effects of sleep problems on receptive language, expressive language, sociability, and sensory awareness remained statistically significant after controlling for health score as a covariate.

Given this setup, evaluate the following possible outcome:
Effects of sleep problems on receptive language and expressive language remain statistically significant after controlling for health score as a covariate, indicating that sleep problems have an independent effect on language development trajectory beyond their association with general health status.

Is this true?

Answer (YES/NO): NO